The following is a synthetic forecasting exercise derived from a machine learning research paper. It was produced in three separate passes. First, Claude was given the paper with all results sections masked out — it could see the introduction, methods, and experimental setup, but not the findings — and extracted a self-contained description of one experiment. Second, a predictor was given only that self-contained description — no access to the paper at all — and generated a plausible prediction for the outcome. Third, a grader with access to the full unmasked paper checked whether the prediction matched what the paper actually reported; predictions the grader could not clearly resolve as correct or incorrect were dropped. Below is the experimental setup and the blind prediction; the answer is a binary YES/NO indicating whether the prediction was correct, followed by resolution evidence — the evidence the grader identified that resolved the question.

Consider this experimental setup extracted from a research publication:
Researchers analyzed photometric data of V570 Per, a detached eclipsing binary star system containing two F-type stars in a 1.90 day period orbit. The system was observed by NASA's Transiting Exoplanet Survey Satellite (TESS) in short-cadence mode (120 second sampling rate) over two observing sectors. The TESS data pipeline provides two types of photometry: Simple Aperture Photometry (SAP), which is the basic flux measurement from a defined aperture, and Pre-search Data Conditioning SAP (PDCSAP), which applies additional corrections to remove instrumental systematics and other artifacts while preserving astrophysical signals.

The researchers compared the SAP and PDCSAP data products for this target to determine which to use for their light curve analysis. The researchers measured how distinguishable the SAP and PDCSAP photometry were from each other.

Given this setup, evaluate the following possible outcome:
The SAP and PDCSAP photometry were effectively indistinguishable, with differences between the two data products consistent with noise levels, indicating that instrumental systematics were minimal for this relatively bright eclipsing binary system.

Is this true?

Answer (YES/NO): NO